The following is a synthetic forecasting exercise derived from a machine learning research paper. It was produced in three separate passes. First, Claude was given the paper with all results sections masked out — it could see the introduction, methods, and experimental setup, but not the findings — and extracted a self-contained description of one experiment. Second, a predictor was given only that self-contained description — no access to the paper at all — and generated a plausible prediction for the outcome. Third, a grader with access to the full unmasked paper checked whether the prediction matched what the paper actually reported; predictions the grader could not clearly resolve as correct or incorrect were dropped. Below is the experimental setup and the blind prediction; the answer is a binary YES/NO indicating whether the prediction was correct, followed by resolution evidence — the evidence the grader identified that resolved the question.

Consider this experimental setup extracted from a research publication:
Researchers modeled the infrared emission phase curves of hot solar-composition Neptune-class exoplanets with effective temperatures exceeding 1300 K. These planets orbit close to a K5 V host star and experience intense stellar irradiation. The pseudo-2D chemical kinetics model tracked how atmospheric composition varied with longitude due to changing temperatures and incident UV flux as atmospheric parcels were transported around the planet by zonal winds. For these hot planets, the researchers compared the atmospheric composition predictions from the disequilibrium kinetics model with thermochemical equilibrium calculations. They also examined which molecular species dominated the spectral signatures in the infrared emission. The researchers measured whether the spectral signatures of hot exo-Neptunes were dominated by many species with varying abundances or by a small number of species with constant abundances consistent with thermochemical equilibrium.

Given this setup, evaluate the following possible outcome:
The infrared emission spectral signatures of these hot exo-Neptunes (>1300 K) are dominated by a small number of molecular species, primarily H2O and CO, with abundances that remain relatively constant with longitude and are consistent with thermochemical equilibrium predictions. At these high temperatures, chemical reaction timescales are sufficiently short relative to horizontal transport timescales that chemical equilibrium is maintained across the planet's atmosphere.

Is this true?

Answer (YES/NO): YES